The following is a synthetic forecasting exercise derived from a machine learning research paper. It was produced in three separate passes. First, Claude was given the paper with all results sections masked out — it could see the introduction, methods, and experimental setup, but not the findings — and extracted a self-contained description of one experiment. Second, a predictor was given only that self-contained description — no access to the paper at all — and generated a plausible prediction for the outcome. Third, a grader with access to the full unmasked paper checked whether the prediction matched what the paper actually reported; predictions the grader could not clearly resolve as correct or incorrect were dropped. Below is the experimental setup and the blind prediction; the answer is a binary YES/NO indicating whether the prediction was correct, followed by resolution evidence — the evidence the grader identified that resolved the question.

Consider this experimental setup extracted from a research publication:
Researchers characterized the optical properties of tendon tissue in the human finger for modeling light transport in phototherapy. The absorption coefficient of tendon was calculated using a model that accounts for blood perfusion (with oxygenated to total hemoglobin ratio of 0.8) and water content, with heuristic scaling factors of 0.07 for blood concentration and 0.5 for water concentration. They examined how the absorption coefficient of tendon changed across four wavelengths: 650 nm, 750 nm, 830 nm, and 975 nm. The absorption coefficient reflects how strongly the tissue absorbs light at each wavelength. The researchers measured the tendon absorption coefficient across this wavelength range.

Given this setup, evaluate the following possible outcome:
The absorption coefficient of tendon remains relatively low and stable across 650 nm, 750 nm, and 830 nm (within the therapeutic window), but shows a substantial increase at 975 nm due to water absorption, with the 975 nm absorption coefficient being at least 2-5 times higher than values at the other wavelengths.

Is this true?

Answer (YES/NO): YES